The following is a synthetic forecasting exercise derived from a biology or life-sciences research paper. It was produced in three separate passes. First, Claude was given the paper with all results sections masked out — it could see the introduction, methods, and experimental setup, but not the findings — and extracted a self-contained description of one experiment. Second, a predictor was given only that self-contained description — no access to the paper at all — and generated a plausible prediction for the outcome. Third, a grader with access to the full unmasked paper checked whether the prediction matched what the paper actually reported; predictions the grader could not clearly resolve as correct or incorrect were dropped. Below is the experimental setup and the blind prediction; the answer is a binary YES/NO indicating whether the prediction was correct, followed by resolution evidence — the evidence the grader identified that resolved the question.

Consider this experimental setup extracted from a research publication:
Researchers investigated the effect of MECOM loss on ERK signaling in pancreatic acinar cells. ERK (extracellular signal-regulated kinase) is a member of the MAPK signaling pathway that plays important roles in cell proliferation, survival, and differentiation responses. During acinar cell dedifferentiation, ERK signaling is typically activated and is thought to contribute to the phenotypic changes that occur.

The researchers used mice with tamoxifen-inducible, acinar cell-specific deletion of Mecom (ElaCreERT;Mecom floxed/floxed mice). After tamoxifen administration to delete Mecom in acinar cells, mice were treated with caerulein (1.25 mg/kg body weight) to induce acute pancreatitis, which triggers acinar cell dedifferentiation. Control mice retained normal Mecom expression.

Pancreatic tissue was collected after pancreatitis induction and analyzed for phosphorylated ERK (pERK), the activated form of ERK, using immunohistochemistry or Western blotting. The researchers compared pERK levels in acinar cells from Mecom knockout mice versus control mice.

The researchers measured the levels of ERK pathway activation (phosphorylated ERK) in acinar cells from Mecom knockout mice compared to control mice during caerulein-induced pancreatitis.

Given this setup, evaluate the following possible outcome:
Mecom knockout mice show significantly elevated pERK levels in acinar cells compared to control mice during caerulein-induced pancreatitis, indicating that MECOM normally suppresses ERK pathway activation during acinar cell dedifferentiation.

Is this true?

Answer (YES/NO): NO